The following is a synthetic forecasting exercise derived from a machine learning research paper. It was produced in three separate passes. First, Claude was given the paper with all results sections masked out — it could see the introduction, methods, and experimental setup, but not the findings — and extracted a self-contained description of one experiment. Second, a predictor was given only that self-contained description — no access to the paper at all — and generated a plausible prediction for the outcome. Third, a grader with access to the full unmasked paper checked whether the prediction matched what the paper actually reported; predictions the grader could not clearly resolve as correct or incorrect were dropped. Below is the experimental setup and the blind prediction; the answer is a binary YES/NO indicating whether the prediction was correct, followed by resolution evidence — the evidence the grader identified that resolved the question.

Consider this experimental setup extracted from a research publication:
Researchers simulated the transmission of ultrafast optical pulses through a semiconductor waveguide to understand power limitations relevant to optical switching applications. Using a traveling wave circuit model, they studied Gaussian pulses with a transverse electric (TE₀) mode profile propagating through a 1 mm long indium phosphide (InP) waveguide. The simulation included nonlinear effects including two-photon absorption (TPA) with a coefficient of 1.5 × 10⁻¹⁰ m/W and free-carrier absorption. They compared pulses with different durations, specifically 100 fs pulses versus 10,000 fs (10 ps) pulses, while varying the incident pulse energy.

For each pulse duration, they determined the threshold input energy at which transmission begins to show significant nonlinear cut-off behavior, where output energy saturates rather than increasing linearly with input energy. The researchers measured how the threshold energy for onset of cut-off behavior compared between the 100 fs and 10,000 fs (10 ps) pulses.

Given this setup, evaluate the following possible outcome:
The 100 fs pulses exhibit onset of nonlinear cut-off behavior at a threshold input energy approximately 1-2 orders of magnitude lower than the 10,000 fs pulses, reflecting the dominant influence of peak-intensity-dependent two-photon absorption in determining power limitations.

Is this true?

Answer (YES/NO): YES